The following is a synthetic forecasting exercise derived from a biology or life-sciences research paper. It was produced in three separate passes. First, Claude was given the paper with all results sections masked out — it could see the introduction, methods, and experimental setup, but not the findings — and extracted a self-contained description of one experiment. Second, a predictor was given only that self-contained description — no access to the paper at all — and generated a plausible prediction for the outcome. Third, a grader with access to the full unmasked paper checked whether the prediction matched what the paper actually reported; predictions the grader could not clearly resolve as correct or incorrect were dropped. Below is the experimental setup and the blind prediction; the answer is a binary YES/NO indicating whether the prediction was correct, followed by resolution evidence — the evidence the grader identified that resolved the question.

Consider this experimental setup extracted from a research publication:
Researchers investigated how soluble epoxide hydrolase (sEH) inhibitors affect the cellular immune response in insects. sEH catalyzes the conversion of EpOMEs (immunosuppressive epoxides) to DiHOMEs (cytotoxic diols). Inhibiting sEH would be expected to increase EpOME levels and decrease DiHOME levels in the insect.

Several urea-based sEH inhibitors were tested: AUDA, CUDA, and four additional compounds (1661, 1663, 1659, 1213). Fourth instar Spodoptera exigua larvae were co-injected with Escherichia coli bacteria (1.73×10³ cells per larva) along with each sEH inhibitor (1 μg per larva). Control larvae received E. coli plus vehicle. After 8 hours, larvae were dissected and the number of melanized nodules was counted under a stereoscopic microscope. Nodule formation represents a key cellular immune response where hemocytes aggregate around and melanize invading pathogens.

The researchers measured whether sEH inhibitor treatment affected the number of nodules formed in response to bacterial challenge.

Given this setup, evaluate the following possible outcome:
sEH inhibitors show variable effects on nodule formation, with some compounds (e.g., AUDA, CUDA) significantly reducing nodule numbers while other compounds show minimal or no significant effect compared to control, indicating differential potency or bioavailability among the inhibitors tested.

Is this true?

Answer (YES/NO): NO